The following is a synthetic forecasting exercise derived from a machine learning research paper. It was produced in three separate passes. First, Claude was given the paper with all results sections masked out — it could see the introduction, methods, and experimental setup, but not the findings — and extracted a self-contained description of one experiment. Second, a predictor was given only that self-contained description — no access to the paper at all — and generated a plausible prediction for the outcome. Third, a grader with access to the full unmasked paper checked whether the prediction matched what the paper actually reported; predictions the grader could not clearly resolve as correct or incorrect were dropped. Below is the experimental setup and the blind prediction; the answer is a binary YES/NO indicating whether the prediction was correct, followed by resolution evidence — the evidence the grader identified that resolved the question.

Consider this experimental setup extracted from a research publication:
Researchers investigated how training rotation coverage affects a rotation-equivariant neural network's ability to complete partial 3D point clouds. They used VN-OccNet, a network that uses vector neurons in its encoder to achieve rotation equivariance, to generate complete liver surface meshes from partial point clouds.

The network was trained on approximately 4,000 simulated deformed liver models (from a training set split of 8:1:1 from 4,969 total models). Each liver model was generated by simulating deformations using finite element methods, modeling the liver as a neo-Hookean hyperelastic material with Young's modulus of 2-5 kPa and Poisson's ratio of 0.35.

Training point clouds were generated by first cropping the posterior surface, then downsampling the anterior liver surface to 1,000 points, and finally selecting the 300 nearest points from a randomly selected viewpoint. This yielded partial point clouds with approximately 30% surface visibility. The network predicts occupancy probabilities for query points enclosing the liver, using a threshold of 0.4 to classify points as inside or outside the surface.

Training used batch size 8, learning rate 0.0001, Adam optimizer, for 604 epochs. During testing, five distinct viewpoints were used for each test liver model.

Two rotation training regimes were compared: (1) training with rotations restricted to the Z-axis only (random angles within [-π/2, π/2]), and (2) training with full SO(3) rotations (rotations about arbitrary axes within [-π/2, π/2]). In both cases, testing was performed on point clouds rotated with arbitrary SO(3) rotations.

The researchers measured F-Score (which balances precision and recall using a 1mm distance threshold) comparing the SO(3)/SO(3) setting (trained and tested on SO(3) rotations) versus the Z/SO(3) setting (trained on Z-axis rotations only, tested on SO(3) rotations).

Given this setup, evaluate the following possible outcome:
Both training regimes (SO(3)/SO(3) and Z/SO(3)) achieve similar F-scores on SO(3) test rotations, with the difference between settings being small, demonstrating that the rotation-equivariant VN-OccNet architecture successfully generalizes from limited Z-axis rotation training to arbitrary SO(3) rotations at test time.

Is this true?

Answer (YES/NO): YES